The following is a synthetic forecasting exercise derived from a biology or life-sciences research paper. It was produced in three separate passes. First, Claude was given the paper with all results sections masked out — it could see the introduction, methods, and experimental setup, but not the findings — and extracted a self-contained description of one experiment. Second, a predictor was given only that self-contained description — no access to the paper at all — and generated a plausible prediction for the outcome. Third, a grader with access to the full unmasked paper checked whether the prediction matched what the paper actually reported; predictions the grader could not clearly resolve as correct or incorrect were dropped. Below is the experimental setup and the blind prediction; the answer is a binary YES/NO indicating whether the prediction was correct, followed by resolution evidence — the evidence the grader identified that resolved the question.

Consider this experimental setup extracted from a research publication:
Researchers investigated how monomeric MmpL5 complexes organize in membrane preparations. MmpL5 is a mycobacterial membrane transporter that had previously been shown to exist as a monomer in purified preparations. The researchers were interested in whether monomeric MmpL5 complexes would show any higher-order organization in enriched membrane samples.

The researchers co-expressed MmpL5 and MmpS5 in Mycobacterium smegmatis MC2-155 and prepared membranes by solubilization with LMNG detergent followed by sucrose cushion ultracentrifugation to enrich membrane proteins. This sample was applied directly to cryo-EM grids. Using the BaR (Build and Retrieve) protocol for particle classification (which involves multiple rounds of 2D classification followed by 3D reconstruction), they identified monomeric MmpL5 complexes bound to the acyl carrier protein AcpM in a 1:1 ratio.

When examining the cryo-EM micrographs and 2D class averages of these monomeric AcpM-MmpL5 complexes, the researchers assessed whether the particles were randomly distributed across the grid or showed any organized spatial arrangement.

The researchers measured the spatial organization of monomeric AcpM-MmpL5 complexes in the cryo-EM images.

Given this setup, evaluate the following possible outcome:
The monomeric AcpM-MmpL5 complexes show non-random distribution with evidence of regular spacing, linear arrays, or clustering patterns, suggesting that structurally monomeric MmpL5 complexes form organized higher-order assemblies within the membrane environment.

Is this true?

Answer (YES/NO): YES